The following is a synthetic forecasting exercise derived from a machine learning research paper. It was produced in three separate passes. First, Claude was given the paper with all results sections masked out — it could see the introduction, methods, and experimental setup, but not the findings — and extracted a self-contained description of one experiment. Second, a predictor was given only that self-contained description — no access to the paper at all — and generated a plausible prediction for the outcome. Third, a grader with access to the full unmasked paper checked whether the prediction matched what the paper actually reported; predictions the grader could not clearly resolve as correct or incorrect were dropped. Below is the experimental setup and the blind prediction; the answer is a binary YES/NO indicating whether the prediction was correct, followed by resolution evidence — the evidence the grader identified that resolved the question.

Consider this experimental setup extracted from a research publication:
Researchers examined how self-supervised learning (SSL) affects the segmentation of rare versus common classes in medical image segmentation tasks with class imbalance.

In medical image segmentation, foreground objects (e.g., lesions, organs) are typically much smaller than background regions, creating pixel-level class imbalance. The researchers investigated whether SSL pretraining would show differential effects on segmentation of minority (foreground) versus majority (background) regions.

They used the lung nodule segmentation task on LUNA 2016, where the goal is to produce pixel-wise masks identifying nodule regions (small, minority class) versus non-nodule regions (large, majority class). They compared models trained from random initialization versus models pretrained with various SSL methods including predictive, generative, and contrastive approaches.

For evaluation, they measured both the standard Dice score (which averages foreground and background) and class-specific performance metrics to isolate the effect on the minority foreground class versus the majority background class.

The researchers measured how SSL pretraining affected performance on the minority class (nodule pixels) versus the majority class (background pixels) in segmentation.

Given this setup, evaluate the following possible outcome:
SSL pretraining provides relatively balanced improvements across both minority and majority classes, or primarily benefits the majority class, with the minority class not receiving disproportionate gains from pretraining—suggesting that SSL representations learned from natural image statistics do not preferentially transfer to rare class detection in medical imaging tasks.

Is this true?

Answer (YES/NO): NO